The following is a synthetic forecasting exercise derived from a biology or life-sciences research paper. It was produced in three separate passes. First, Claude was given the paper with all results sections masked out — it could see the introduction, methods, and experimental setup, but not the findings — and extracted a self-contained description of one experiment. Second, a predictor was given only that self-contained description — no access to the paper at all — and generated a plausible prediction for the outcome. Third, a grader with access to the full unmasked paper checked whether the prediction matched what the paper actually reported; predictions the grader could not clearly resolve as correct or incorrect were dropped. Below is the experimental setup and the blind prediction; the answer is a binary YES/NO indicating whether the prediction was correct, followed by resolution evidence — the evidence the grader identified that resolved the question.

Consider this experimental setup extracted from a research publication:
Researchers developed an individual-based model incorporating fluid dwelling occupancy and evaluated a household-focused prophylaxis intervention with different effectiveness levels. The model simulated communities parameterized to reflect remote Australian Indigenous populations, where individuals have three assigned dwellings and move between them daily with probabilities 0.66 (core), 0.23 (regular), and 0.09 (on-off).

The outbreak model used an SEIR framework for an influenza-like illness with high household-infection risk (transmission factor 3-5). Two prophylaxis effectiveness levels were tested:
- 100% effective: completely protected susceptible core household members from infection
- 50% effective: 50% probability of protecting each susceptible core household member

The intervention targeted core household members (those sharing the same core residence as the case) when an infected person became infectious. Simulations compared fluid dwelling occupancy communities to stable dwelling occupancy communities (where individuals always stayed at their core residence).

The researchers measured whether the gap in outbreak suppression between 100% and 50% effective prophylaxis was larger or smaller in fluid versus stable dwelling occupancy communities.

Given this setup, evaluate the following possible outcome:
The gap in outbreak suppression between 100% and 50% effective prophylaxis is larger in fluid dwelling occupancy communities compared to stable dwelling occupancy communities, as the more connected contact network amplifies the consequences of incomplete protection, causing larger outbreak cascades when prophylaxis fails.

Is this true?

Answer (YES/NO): NO